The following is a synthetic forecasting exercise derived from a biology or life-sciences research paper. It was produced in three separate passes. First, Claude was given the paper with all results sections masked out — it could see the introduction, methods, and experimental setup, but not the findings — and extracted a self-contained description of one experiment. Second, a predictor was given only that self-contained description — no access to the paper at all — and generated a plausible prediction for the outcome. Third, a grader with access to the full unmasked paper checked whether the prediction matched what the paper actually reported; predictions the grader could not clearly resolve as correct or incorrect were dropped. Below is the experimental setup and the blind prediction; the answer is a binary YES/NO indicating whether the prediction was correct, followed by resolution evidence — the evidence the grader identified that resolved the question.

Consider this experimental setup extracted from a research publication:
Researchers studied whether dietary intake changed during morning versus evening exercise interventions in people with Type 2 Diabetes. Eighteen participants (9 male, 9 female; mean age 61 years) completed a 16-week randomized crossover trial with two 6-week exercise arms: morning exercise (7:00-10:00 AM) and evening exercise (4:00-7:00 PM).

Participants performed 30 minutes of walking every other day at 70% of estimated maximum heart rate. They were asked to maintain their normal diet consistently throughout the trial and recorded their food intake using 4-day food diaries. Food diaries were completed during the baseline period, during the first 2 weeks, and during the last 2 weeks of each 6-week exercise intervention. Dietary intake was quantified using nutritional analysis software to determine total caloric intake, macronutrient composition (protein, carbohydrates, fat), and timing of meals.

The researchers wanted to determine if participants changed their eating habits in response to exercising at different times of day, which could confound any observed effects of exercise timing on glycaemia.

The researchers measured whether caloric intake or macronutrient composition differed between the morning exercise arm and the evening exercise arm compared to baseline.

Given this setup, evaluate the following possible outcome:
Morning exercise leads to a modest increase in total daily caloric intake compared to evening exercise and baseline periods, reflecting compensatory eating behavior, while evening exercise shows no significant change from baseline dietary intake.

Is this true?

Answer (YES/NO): NO